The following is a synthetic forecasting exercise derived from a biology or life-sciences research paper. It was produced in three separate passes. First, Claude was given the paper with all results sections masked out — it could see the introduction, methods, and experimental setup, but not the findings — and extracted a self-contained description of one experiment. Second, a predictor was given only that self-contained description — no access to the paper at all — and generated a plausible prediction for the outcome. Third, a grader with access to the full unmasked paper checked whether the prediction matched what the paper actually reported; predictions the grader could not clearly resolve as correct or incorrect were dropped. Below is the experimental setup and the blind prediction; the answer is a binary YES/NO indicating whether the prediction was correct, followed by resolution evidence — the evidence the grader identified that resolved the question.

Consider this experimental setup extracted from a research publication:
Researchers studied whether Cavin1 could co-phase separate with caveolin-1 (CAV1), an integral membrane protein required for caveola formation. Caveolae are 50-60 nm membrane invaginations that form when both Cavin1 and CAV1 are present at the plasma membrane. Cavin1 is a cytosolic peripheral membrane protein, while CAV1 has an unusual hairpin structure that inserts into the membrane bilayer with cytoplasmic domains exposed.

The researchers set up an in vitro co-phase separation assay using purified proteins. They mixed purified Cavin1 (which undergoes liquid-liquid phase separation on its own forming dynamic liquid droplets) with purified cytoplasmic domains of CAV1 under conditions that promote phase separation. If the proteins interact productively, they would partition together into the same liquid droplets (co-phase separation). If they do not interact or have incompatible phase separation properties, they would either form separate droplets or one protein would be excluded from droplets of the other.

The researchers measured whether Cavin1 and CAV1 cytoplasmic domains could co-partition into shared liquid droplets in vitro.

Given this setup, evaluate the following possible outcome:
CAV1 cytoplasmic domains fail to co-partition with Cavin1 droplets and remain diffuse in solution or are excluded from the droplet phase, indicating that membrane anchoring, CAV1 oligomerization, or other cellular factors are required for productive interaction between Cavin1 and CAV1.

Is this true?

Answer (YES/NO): NO